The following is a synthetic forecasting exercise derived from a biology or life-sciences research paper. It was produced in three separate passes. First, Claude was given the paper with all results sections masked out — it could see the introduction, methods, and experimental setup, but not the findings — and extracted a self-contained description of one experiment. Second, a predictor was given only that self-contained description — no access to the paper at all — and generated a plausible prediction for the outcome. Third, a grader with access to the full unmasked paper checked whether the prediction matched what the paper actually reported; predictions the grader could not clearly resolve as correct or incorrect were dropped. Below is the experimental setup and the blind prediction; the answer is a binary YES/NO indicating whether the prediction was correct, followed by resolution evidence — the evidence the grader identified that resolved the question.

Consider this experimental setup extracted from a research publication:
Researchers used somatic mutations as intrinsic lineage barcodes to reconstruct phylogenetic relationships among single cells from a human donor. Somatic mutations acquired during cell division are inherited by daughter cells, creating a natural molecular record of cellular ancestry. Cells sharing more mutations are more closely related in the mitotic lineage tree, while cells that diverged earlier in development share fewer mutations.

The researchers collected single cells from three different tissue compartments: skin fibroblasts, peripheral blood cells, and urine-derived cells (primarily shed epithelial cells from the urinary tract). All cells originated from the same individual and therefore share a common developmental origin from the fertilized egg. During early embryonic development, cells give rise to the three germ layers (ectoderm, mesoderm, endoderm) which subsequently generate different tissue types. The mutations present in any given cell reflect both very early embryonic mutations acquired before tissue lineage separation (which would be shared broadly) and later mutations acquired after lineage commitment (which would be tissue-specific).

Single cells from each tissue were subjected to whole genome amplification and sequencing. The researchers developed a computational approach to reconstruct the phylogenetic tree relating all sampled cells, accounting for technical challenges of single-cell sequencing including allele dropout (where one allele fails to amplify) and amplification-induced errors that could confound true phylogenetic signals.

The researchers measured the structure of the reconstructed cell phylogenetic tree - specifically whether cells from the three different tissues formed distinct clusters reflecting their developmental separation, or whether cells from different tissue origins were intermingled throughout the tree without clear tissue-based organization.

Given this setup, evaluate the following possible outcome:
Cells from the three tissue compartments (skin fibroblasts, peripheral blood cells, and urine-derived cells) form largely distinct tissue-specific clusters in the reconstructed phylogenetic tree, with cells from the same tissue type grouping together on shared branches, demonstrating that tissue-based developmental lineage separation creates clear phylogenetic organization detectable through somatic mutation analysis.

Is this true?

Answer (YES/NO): NO